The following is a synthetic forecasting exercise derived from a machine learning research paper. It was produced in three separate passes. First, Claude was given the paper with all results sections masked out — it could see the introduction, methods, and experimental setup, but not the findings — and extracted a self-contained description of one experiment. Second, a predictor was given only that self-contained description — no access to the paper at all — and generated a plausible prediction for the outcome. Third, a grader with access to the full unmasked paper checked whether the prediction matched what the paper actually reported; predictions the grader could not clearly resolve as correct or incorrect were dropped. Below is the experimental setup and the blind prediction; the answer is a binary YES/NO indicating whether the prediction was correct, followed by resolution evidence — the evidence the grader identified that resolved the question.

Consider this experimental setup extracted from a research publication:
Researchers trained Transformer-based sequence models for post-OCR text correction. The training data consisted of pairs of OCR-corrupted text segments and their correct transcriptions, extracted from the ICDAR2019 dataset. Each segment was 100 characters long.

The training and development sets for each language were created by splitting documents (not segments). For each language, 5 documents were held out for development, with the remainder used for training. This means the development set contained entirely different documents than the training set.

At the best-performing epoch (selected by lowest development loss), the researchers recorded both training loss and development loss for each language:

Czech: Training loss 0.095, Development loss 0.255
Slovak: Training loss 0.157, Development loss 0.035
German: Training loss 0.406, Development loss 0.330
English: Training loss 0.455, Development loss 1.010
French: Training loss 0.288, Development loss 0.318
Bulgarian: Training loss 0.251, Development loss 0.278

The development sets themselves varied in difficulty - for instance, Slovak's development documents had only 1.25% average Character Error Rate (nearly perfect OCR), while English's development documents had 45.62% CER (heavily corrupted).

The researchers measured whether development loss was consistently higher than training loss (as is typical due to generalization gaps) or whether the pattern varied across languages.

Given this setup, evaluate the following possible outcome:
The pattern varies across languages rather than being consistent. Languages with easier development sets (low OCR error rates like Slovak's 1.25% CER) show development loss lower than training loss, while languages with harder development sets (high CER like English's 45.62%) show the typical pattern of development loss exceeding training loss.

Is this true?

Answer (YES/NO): NO